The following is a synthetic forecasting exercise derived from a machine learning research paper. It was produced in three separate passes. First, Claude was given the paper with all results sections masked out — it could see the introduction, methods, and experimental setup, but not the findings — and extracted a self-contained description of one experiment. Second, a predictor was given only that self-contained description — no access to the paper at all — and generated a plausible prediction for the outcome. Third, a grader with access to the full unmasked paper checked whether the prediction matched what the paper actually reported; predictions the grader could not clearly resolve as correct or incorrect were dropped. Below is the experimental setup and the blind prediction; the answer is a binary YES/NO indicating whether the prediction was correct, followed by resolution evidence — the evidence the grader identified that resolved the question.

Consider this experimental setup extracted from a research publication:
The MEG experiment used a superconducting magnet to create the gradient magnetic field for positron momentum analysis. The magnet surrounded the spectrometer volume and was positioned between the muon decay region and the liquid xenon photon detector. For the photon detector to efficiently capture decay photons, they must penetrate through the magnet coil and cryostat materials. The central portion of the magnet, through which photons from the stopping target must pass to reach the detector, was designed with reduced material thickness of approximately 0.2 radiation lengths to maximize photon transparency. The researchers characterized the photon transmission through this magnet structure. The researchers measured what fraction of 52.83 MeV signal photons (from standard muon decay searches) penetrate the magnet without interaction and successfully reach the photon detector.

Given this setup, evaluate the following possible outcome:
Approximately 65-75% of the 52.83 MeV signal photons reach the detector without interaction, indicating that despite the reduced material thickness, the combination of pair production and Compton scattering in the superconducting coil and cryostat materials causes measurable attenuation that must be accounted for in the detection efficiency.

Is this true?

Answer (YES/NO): NO